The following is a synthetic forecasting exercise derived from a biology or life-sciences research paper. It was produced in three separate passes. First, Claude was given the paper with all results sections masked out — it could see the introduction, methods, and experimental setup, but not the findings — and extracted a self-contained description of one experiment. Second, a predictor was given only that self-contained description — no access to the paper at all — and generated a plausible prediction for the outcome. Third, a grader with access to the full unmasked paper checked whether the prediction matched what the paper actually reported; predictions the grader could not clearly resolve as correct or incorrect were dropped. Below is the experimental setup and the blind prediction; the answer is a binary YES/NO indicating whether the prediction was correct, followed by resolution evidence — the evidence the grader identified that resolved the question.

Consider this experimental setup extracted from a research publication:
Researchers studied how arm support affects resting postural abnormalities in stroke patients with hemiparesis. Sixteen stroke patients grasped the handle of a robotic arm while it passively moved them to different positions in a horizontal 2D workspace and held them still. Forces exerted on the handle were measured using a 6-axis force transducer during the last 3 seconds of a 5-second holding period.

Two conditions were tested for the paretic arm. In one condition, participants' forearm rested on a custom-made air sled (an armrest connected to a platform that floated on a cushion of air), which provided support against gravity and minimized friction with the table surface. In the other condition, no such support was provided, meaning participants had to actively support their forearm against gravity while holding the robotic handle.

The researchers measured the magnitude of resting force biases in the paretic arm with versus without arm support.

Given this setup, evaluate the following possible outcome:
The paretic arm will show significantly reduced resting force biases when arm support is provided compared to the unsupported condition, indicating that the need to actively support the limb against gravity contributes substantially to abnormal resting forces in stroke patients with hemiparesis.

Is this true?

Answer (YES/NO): YES